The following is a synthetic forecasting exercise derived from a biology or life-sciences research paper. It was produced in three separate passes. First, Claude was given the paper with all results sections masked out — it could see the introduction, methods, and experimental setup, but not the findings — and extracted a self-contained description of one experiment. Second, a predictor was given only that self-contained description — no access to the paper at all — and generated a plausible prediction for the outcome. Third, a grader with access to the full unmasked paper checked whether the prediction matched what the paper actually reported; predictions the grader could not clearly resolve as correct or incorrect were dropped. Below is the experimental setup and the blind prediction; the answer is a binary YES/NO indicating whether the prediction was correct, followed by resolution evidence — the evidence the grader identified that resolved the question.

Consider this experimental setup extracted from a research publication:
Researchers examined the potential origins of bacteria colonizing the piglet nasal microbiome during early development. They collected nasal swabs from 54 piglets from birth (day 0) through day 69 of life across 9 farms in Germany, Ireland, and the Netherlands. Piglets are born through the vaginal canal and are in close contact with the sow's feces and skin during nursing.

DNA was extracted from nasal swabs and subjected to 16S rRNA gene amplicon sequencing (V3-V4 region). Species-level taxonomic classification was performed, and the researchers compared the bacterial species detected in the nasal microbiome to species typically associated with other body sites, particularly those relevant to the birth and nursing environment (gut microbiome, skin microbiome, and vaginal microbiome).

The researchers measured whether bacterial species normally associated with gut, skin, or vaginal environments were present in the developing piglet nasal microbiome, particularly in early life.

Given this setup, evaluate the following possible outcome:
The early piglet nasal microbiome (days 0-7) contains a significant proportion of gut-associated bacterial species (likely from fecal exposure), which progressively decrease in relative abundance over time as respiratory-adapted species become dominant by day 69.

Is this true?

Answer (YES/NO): YES